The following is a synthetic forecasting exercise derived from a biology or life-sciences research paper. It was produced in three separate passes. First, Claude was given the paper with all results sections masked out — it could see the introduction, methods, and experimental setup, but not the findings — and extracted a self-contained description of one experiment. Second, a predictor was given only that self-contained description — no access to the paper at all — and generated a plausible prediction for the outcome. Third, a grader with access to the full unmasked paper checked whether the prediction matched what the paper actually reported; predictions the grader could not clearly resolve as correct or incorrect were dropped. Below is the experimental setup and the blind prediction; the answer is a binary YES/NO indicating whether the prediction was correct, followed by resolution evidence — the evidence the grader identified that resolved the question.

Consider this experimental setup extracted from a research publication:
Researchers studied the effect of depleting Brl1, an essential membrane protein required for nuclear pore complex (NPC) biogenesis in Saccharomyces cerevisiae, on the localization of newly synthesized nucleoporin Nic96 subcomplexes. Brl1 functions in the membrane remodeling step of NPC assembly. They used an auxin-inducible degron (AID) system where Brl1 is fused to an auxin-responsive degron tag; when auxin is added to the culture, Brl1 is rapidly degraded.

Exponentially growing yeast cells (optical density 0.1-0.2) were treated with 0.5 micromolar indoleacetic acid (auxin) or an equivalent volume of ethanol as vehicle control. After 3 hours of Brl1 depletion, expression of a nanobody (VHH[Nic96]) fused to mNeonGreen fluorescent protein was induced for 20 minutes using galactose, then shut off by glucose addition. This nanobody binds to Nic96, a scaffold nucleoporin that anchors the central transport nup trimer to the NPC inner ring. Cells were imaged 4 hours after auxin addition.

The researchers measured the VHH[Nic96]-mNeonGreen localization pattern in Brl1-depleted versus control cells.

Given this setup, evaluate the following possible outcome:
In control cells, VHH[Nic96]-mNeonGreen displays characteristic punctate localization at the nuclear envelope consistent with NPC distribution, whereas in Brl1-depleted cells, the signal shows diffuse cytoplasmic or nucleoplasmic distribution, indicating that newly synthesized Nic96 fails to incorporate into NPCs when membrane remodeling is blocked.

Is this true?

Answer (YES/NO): NO